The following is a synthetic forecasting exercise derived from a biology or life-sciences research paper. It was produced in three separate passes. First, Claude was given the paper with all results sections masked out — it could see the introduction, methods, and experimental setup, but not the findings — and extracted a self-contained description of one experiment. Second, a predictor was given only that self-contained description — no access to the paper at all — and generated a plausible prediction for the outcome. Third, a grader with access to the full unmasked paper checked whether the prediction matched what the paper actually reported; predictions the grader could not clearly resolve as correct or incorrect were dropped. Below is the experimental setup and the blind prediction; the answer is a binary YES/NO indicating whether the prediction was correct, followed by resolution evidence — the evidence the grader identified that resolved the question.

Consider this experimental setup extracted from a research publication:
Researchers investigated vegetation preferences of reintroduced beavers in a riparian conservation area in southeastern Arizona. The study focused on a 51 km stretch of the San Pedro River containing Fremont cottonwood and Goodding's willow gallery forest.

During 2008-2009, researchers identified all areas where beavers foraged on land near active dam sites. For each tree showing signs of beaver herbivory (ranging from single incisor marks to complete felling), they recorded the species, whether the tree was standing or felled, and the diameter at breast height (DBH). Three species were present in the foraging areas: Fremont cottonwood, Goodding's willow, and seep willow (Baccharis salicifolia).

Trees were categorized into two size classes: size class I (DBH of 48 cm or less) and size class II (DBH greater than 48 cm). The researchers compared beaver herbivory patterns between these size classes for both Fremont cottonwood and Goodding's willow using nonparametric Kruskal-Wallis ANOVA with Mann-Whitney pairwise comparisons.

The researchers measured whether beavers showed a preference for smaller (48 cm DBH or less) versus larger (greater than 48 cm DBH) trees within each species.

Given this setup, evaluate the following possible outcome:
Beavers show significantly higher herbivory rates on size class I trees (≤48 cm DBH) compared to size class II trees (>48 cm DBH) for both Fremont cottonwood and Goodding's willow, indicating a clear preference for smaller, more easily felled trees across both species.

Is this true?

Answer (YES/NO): NO